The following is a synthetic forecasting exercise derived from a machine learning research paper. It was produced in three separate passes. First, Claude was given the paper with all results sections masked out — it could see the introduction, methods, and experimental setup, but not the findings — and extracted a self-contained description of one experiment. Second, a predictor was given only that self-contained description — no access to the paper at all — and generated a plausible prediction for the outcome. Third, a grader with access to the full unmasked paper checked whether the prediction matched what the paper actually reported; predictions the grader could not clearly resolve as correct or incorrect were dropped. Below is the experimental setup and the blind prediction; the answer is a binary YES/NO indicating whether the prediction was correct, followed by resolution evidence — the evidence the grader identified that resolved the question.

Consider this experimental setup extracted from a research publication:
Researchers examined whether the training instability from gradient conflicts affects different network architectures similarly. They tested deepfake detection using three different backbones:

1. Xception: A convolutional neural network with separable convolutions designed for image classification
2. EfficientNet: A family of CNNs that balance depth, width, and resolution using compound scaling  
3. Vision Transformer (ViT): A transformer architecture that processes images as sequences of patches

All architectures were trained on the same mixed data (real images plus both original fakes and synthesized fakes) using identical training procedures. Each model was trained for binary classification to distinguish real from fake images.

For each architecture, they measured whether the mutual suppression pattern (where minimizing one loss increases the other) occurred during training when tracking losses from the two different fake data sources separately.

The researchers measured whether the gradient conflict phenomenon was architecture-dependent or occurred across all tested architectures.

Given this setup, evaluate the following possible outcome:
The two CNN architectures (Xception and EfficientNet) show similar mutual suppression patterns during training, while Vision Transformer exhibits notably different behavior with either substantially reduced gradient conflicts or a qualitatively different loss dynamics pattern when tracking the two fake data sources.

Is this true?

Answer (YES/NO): NO